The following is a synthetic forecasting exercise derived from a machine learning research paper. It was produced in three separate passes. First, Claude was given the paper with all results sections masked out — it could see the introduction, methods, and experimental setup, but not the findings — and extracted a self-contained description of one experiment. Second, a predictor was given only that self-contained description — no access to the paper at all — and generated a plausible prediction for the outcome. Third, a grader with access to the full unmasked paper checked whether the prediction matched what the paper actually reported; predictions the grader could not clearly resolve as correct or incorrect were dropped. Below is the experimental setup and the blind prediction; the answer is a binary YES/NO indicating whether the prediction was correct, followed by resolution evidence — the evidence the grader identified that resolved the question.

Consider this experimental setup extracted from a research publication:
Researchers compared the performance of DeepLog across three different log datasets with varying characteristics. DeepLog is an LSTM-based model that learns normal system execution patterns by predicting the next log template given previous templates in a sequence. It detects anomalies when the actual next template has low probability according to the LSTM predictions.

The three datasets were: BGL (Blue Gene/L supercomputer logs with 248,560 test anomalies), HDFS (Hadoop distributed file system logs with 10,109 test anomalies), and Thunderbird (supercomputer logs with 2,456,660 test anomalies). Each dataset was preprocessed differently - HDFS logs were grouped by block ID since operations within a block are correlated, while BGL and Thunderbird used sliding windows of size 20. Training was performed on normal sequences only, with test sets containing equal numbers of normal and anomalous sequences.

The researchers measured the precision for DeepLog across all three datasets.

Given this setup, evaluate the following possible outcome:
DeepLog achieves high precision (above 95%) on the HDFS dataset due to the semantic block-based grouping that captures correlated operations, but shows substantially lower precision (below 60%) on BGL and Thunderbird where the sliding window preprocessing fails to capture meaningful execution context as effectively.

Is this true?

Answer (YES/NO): NO